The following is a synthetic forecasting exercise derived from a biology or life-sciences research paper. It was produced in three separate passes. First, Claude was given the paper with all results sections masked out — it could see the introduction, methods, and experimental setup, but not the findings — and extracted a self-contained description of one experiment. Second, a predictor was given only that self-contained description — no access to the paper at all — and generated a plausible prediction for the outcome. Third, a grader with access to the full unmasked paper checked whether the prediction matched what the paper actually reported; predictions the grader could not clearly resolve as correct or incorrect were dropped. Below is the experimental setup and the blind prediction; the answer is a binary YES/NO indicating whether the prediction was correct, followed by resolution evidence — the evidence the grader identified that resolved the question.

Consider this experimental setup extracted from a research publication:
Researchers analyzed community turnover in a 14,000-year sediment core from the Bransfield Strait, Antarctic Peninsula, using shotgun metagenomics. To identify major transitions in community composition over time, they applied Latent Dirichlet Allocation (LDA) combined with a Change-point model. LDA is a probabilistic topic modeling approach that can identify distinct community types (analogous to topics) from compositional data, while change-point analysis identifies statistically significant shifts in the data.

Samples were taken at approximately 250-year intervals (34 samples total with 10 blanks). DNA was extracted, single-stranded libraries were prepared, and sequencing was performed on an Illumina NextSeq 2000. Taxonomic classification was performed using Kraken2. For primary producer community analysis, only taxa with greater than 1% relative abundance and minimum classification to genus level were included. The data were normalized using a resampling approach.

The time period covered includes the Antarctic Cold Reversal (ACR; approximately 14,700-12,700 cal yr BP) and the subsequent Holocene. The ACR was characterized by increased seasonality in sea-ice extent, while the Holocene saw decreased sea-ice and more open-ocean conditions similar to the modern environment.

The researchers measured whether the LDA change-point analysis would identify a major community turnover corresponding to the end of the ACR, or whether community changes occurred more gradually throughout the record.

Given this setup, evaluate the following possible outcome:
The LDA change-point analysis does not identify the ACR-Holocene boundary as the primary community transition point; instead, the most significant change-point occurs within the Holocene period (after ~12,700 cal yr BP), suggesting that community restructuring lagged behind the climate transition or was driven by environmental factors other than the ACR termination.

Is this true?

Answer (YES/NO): NO